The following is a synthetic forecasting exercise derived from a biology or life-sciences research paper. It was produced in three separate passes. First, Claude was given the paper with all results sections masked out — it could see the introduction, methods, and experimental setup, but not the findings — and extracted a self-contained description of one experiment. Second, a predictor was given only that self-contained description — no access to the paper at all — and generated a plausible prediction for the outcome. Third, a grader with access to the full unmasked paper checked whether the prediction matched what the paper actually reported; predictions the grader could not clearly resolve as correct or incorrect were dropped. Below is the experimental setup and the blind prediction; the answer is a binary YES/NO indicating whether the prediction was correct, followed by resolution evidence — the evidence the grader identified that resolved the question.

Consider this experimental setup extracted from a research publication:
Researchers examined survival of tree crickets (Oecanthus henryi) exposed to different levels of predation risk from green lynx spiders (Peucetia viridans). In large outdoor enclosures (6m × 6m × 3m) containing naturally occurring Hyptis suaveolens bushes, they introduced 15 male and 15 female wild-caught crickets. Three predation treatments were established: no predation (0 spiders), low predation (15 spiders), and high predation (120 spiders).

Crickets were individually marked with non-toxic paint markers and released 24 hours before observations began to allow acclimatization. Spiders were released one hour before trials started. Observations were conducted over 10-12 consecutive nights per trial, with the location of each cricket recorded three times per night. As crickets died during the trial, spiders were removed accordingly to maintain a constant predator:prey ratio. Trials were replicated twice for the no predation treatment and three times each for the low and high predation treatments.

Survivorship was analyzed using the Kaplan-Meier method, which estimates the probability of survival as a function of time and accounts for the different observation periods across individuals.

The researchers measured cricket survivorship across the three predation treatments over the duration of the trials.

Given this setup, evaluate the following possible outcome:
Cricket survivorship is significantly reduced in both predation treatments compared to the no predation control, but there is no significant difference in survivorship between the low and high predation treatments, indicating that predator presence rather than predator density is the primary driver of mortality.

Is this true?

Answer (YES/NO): NO